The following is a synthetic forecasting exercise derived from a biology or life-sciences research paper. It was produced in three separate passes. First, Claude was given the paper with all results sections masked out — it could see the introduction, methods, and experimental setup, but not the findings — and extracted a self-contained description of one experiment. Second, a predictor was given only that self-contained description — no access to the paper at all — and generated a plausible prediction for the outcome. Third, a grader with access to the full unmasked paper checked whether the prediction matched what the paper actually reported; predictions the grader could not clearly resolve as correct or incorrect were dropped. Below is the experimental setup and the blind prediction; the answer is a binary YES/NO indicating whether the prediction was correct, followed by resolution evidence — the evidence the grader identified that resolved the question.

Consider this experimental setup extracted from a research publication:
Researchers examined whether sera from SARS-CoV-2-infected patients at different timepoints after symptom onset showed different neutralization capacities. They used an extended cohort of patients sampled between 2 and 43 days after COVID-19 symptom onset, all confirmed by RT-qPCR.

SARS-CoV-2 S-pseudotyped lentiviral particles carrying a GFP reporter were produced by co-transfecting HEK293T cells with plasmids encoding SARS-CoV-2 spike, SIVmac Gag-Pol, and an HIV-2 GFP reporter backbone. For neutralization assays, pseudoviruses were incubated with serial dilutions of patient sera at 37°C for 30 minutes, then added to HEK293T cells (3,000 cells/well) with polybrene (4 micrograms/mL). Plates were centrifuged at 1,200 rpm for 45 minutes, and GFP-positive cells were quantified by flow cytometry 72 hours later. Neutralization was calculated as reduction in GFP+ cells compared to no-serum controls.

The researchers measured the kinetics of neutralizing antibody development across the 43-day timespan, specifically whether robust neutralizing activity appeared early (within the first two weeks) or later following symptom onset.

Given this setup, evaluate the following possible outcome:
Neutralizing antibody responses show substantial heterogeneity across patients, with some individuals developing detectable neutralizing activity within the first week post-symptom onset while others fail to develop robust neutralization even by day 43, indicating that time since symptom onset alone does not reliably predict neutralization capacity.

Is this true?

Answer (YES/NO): NO